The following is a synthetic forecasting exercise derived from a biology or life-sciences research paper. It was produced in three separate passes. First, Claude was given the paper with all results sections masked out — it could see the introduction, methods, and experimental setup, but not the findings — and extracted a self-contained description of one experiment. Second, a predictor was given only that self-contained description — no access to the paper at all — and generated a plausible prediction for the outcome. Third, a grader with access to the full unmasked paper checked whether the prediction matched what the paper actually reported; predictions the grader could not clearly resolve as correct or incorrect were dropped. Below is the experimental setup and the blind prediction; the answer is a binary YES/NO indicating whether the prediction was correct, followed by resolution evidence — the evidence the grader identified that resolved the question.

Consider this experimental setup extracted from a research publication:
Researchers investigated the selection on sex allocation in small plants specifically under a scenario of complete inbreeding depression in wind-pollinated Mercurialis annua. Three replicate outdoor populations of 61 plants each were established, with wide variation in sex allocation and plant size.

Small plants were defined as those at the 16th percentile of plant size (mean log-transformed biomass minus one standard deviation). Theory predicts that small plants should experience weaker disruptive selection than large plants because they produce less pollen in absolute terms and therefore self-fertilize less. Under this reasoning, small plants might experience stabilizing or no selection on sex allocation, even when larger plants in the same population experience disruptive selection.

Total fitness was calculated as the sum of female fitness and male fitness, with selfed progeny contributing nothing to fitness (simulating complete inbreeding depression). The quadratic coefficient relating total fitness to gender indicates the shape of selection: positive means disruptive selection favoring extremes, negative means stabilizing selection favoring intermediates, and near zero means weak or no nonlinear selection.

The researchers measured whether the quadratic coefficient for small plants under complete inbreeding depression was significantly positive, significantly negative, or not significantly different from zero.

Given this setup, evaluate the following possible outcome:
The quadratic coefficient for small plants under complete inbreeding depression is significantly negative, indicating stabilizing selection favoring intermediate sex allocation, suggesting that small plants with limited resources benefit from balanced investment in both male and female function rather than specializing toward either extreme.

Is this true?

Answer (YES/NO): NO